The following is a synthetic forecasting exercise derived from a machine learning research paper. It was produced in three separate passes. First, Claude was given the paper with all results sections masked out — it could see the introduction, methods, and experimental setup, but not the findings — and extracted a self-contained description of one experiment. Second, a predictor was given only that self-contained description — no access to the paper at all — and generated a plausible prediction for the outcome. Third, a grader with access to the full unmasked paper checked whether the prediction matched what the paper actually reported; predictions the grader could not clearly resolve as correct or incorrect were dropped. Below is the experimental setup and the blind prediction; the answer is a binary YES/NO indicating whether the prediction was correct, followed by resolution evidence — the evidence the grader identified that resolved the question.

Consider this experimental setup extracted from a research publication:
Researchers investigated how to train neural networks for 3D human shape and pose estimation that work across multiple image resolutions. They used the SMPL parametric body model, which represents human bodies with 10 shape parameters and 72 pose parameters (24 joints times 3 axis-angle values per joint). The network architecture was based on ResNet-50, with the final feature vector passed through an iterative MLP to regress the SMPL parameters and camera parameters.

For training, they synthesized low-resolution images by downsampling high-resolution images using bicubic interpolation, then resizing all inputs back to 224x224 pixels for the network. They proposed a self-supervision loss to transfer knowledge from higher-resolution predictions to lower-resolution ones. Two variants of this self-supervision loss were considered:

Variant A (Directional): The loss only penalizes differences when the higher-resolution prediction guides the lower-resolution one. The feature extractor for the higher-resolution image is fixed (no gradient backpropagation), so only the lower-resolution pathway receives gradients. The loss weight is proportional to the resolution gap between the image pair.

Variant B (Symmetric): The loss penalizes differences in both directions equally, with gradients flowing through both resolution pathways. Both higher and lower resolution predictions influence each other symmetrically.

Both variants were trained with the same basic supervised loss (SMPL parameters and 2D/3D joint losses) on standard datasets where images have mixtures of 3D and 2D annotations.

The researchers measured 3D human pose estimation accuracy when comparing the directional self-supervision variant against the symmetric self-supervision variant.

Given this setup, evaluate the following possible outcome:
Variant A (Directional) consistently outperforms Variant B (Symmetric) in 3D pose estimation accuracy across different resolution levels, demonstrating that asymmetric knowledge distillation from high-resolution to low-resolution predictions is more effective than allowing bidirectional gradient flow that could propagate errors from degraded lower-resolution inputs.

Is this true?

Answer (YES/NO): YES